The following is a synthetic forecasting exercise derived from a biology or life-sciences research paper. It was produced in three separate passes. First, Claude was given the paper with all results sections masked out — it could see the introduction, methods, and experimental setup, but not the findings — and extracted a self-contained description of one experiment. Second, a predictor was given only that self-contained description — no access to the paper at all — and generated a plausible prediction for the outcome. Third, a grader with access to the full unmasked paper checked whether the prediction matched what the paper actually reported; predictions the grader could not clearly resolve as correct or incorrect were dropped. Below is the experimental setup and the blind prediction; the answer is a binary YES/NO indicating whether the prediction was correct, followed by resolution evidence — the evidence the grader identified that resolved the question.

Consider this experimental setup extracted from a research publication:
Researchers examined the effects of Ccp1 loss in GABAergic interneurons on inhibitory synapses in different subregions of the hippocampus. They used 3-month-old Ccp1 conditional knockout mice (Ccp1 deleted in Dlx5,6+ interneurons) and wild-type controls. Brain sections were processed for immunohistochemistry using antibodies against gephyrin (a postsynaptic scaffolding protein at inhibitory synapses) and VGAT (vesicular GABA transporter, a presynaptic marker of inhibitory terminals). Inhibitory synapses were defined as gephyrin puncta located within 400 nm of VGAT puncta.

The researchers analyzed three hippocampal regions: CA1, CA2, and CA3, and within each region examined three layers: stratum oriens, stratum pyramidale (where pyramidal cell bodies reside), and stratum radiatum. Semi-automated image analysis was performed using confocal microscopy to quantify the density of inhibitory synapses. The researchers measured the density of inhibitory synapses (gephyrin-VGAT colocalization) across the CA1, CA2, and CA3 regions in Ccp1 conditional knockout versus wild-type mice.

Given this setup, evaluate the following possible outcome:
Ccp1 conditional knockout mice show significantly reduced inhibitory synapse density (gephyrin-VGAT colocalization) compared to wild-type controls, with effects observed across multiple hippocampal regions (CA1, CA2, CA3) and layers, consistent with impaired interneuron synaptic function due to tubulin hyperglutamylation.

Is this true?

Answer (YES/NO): NO